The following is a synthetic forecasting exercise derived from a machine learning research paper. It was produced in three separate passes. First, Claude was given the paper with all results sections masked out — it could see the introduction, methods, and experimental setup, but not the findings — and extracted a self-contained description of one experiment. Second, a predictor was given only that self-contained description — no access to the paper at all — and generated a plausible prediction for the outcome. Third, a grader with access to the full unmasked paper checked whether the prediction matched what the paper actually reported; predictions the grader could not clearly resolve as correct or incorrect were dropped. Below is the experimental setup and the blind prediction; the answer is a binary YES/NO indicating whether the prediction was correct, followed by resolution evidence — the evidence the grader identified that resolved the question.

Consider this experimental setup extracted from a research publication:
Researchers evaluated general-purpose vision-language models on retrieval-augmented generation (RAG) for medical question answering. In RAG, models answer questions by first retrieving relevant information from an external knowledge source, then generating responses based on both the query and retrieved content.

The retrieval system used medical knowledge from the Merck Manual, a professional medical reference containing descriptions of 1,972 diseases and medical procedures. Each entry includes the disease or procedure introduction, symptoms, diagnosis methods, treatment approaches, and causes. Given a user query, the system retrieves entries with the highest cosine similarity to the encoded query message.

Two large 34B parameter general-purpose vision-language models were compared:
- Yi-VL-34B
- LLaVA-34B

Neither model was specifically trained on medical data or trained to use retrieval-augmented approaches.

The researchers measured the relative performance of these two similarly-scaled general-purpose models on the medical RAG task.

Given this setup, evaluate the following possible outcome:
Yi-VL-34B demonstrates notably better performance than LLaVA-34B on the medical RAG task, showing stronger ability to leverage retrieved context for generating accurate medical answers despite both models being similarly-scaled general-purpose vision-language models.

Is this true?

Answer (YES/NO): NO